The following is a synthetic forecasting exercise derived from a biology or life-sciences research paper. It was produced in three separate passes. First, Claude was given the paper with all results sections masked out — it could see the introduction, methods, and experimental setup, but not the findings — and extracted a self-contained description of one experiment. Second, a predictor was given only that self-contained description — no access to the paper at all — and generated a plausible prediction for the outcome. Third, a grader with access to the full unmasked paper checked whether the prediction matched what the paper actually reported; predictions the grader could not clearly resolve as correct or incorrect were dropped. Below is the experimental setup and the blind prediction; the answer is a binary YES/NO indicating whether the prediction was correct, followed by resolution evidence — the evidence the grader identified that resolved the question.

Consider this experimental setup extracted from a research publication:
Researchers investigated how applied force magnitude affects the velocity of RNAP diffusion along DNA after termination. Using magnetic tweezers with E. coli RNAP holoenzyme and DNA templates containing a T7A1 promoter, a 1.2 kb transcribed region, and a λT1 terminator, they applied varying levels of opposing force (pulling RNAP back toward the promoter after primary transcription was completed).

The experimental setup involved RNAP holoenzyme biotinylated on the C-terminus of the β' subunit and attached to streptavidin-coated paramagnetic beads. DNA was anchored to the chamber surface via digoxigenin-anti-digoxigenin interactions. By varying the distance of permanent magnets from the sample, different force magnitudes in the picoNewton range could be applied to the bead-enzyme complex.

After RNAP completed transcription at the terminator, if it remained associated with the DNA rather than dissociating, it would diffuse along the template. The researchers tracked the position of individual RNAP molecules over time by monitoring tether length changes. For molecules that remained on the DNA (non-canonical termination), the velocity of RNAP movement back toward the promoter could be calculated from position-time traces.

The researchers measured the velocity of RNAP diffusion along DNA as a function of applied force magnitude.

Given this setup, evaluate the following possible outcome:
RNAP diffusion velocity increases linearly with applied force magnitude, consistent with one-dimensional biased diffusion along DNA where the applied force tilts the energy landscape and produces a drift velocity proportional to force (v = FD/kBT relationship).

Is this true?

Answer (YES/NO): NO